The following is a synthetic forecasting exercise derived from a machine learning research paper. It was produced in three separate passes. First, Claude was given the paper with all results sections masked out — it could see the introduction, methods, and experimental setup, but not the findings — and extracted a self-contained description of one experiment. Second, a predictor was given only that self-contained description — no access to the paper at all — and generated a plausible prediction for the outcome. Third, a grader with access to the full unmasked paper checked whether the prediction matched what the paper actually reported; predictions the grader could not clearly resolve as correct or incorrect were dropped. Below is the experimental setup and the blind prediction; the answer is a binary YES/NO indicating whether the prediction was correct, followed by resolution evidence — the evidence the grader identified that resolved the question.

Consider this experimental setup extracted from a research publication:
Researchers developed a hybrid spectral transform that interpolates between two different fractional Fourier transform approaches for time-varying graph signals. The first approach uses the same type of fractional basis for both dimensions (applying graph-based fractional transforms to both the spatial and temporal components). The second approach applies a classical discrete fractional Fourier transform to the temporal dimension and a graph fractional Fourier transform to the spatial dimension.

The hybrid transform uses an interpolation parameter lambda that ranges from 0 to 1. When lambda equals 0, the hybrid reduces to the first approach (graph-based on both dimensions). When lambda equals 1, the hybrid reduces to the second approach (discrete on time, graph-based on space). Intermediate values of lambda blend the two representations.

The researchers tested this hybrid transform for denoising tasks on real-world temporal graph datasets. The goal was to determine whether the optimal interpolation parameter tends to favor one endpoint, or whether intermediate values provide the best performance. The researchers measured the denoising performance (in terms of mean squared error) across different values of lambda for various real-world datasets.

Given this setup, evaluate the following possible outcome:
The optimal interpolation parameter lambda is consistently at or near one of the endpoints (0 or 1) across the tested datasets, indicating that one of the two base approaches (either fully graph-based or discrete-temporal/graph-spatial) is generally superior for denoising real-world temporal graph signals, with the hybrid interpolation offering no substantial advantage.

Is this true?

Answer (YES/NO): NO